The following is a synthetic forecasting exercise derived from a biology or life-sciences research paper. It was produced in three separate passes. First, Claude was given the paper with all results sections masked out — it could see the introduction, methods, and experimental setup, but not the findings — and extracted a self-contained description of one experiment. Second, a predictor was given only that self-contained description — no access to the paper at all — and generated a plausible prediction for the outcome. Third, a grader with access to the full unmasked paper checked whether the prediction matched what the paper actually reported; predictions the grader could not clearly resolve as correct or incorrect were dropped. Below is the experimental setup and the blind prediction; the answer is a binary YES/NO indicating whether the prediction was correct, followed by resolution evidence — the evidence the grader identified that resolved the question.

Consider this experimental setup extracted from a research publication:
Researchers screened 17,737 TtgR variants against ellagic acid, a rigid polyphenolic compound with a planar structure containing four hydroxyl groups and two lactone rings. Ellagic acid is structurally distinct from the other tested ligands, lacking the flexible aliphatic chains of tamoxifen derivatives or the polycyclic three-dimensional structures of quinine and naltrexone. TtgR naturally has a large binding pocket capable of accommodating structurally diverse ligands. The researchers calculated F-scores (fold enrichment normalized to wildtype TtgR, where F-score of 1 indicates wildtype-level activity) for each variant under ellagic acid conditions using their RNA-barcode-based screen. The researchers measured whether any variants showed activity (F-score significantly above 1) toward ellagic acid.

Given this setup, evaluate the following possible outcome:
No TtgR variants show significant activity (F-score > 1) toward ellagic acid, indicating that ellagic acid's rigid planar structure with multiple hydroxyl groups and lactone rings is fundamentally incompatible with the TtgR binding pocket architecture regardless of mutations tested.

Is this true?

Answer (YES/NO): YES